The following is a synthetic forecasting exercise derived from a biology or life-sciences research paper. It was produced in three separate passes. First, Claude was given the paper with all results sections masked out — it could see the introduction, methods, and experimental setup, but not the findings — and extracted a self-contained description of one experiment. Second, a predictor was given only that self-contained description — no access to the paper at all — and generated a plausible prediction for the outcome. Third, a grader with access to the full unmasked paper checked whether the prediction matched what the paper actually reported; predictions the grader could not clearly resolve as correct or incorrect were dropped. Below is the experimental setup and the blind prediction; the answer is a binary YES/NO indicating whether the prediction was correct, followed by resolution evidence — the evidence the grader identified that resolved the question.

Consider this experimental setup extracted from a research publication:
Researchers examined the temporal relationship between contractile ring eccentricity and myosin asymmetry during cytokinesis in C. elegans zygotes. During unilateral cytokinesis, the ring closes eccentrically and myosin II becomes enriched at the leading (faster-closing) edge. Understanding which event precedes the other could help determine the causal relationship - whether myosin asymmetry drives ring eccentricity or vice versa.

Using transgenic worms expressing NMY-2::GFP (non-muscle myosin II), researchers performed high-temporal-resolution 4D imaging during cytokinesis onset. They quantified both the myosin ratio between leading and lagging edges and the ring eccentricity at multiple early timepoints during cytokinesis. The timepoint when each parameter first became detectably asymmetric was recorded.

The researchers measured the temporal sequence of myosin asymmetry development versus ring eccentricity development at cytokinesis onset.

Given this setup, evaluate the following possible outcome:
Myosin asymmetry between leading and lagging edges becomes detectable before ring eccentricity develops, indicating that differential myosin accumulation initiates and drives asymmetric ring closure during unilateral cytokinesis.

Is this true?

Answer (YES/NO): NO